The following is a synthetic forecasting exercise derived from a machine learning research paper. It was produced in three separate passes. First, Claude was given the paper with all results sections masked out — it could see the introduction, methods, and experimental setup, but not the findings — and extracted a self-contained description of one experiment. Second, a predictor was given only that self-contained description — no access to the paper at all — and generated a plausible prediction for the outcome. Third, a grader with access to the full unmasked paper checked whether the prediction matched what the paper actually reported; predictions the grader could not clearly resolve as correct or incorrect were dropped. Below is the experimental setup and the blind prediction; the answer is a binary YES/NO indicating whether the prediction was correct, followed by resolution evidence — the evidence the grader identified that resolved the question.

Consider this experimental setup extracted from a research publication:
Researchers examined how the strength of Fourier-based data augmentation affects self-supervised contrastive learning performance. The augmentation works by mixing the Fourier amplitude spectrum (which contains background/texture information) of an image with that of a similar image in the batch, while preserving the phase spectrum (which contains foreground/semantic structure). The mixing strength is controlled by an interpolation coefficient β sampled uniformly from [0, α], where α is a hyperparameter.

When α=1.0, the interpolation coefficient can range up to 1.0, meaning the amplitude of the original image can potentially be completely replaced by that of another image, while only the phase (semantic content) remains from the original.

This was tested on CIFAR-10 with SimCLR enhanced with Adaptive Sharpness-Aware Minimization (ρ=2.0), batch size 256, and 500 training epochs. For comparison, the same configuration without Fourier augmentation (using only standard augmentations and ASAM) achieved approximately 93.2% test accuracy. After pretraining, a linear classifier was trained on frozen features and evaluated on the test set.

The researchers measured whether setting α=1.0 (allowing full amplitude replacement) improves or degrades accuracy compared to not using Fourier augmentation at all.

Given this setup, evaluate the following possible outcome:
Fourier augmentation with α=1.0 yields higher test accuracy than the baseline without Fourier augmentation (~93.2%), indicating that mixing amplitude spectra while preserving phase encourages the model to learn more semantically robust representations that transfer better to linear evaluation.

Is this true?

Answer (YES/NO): NO